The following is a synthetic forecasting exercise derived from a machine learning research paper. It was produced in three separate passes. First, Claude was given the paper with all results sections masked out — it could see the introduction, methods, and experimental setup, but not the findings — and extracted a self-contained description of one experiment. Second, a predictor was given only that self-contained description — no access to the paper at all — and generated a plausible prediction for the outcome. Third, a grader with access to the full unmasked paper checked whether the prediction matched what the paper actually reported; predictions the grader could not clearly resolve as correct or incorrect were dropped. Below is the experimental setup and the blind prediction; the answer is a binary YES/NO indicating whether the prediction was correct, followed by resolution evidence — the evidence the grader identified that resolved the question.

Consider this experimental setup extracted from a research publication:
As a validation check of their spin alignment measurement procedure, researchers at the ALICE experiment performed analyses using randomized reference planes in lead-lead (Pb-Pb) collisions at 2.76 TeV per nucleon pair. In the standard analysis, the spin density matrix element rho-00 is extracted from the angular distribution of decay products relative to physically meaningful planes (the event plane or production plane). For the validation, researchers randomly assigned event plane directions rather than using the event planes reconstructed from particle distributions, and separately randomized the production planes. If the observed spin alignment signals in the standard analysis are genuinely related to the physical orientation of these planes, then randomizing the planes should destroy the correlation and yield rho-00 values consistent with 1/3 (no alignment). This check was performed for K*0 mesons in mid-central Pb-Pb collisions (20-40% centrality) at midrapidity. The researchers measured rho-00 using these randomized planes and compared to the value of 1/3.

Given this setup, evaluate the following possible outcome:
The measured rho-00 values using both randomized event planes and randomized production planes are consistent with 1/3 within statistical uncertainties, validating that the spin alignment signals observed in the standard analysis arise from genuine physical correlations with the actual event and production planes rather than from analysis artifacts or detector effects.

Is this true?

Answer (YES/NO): NO